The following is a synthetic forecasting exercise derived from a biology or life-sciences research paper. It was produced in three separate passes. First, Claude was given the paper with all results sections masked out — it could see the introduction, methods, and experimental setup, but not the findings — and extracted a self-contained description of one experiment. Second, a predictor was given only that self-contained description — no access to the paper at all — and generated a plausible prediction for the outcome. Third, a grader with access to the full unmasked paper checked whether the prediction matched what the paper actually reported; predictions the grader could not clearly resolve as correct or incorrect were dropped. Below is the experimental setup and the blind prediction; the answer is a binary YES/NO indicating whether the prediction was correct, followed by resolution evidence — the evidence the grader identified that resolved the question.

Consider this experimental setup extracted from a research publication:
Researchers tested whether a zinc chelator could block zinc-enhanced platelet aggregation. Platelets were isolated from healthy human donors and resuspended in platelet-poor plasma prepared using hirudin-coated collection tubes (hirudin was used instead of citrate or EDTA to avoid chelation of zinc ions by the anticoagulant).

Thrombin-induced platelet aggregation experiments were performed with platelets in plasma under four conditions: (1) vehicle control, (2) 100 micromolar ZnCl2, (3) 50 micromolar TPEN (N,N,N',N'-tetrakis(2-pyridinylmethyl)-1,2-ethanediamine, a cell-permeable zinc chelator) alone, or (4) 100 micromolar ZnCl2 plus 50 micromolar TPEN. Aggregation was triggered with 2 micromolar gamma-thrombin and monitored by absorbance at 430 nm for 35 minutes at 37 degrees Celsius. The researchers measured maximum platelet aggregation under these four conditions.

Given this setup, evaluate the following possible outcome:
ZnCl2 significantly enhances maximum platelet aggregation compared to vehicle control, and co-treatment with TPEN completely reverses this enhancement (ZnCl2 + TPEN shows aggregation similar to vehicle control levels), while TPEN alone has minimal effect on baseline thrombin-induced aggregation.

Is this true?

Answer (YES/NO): NO